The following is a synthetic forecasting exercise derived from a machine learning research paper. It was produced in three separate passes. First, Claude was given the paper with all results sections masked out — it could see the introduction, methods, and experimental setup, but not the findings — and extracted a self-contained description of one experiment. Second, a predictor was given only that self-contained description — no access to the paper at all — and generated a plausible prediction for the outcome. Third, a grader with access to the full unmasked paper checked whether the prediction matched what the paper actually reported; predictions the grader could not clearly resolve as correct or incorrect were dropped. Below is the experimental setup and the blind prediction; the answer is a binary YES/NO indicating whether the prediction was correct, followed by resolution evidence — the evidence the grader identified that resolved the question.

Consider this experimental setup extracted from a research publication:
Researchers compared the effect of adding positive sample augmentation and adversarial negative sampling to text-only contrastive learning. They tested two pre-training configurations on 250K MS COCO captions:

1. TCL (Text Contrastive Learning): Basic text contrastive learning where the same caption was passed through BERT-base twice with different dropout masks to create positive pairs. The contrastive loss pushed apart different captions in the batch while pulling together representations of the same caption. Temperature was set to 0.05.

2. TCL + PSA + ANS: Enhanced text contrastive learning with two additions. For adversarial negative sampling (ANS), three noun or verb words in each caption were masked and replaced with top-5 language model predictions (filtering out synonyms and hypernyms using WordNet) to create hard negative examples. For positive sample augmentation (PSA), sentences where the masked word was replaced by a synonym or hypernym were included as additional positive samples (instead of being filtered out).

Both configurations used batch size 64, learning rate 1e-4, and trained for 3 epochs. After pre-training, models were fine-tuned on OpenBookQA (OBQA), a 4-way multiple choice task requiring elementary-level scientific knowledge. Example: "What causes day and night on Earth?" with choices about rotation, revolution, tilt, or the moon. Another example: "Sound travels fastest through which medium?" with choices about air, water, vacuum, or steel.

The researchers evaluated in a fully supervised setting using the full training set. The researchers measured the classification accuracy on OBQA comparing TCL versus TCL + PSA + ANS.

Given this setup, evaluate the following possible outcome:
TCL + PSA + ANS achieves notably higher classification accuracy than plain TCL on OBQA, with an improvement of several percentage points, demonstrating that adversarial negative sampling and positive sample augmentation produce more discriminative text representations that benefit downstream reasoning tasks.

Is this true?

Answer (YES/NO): NO